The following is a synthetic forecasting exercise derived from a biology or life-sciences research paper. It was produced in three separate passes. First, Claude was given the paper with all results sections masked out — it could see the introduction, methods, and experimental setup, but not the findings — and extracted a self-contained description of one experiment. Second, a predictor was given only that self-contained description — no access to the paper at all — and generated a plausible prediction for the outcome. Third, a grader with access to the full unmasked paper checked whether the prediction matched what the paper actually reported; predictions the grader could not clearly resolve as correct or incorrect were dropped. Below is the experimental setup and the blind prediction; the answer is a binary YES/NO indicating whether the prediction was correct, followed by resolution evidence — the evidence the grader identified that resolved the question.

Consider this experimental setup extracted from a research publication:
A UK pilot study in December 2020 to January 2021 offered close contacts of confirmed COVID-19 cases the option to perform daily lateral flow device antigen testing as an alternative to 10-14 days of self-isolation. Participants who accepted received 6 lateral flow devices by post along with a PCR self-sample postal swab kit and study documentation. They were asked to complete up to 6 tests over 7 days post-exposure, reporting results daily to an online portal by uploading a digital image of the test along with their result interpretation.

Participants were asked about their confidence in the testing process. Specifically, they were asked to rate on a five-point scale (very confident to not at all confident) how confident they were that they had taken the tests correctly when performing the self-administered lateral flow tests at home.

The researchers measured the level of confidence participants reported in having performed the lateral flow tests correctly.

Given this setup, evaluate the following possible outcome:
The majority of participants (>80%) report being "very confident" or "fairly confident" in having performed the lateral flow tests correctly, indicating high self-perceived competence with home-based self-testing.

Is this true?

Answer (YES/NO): YES